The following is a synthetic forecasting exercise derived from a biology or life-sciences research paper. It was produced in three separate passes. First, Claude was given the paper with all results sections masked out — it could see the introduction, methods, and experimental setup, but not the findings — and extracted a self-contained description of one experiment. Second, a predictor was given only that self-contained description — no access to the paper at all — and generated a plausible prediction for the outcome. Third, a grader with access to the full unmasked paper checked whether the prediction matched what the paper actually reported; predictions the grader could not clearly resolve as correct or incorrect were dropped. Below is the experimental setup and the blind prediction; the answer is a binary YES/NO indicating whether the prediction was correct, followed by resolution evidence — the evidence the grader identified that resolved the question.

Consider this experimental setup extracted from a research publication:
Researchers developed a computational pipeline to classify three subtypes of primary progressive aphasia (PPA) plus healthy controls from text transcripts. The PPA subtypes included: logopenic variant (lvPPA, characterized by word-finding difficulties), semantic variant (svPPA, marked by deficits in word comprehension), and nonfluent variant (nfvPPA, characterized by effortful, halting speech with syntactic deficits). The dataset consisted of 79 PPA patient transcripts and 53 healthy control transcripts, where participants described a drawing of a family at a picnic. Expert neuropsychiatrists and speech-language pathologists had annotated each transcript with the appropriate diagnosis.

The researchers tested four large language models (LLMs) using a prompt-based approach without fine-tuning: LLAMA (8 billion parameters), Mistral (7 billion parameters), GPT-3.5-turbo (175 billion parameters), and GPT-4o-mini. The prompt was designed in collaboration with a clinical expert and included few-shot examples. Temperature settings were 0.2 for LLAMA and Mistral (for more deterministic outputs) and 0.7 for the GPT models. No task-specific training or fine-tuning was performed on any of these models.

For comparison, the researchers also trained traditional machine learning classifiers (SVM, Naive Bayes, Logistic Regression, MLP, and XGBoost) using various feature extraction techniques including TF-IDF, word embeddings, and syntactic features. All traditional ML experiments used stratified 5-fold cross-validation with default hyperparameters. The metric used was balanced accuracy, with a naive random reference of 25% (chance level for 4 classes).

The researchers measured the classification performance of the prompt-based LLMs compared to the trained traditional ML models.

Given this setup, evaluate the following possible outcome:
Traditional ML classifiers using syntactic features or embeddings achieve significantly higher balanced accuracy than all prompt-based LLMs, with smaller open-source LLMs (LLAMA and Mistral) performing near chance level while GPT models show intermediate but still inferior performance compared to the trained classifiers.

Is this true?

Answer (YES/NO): NO